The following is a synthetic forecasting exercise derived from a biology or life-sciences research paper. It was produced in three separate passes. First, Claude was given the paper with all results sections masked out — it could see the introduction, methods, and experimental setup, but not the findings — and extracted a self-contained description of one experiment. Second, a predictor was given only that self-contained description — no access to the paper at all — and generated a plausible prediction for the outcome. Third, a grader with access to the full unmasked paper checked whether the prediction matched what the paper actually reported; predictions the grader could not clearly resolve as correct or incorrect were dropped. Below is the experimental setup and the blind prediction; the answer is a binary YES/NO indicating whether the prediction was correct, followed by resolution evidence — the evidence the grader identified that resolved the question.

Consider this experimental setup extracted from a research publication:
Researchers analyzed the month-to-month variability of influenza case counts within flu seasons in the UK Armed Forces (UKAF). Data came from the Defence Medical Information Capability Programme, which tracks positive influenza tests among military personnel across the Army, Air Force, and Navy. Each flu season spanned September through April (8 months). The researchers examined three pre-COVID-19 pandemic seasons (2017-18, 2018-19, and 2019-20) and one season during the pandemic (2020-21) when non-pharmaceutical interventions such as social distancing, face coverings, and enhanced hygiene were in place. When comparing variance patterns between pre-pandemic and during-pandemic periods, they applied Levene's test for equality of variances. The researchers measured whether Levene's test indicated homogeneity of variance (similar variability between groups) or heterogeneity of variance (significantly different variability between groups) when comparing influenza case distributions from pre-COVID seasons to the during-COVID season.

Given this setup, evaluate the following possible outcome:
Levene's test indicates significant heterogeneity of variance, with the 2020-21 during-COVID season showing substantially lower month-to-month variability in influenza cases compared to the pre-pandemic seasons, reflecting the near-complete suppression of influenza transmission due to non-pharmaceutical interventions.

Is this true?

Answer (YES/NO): YES